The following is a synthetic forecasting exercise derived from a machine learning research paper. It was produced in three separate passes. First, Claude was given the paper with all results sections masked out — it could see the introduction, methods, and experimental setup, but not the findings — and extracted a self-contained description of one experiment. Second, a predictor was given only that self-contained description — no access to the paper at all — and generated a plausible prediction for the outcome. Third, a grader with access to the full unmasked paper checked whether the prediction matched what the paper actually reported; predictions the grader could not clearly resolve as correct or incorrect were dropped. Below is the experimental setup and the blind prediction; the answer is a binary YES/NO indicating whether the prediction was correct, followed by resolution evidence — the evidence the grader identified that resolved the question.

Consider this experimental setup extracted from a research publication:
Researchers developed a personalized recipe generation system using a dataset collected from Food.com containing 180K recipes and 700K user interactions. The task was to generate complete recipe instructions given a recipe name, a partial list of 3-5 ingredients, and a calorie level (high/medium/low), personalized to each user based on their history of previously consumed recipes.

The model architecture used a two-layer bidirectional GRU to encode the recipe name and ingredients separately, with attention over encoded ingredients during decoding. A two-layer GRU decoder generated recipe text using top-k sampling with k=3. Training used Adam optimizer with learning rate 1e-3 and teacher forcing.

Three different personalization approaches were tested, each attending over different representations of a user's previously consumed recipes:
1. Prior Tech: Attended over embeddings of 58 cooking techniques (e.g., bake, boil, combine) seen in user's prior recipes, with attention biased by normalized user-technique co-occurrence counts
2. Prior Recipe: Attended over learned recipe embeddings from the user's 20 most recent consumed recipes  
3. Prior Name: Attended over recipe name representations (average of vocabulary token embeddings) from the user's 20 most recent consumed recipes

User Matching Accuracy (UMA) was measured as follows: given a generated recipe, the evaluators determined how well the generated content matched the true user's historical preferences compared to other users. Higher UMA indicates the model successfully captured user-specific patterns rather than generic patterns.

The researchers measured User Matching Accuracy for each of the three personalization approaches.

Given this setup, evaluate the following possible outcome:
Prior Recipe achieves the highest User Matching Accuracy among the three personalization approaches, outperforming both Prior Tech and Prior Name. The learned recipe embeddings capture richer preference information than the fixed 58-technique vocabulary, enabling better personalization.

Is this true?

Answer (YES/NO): NO